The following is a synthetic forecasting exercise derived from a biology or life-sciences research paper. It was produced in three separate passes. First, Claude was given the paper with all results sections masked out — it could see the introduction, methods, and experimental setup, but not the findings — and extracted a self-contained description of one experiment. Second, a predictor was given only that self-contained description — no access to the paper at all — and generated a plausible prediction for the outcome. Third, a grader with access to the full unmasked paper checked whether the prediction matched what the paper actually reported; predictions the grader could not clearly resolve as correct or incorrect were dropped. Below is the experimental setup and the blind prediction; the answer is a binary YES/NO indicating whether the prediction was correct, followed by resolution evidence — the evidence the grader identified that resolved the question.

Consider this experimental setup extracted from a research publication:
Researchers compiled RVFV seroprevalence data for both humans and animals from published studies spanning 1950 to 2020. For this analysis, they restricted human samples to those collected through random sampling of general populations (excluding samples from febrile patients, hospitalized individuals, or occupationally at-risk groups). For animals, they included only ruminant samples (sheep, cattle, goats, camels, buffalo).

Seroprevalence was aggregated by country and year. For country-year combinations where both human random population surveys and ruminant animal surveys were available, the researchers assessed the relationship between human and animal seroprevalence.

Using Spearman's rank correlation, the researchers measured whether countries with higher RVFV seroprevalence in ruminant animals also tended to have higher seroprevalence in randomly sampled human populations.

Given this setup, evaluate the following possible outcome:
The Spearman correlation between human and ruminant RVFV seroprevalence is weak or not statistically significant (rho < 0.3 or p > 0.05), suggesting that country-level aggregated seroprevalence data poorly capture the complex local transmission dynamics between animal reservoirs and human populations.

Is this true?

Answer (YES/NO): YES